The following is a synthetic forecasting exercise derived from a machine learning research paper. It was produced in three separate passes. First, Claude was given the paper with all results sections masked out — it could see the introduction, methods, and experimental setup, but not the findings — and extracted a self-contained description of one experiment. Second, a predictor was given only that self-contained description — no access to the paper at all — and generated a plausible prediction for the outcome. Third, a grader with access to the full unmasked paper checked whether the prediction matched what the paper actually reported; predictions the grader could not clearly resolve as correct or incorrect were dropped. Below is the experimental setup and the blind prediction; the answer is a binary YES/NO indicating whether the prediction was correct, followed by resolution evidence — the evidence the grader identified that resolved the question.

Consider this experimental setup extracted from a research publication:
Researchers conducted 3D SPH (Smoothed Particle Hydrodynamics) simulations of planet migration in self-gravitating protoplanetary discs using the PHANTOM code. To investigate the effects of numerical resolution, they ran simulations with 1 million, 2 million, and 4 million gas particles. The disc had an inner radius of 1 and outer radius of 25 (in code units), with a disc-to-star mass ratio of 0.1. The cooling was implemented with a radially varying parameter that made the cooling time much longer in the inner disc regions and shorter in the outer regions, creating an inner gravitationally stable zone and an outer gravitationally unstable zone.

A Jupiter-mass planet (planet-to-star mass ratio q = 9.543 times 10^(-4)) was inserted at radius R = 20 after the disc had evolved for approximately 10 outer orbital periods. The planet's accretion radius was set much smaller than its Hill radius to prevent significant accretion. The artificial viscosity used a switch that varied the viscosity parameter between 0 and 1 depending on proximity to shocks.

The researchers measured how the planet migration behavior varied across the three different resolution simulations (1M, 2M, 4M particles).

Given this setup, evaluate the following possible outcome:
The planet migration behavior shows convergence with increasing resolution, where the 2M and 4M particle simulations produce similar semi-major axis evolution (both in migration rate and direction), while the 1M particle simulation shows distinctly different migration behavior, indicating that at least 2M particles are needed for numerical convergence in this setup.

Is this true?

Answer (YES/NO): NO